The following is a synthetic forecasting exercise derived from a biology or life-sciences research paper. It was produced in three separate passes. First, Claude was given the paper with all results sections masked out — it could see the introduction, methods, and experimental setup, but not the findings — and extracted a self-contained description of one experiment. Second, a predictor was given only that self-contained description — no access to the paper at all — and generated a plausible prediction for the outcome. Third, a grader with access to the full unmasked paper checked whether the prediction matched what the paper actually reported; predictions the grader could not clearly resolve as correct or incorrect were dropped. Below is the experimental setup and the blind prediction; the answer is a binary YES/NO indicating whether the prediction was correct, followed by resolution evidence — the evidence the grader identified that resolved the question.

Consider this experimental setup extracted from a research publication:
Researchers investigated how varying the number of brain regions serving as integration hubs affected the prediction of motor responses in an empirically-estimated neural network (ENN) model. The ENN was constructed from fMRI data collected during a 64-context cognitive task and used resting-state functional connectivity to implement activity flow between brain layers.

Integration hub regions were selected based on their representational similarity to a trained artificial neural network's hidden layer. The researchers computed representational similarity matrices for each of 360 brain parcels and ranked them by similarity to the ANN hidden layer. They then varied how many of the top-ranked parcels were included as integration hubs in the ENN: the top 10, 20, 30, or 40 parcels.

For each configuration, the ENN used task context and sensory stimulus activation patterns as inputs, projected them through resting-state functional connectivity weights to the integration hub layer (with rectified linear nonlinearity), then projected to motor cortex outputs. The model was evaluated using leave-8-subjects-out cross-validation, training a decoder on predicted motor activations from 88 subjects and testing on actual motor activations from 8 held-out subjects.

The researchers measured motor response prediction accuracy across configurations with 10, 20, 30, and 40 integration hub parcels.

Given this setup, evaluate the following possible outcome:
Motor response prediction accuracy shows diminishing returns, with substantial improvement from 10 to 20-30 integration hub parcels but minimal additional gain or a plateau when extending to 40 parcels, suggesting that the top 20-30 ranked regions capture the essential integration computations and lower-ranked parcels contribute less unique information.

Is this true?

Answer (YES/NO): NO